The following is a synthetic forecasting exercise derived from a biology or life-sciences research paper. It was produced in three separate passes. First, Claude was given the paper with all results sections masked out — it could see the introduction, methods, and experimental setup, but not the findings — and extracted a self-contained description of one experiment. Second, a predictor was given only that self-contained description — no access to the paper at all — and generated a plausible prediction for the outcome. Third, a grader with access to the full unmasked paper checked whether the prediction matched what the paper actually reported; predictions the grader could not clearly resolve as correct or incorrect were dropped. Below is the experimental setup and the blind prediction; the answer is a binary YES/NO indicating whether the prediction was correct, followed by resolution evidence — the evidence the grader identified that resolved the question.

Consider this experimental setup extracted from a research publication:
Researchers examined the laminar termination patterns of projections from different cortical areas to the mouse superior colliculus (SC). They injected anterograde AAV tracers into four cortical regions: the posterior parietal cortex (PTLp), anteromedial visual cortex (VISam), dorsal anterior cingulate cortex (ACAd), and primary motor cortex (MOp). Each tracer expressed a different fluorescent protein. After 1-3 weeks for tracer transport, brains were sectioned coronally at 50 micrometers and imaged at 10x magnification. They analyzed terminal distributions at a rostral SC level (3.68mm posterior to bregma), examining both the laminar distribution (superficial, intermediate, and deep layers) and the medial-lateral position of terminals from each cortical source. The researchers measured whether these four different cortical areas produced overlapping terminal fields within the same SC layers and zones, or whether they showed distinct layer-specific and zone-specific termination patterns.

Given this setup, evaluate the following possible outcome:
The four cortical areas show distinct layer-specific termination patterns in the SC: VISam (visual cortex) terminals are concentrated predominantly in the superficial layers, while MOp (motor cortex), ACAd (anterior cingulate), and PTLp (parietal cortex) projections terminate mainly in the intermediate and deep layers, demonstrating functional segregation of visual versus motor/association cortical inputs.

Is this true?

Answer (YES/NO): NO